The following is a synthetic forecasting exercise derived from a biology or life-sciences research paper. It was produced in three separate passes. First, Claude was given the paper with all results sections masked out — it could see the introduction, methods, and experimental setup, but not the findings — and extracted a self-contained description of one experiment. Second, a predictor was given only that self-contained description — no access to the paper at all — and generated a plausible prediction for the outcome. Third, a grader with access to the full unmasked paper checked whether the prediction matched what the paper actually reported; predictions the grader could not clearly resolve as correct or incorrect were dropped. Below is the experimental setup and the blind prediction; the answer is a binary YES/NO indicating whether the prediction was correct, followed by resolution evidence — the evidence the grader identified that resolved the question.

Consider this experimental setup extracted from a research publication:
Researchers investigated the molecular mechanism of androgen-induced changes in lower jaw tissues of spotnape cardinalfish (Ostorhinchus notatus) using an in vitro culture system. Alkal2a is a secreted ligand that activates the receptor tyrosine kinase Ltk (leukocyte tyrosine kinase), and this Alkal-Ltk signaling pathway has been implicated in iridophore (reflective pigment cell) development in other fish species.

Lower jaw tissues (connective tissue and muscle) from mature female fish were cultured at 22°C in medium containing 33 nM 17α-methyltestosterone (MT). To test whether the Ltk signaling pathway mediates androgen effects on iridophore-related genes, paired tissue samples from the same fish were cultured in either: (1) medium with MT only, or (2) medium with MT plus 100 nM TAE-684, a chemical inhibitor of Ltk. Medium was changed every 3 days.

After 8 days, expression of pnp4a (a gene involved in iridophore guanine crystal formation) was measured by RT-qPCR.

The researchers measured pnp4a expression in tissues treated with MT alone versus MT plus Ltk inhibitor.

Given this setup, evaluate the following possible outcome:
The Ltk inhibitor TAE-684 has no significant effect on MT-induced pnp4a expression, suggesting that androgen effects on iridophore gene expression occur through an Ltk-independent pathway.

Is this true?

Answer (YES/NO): NO